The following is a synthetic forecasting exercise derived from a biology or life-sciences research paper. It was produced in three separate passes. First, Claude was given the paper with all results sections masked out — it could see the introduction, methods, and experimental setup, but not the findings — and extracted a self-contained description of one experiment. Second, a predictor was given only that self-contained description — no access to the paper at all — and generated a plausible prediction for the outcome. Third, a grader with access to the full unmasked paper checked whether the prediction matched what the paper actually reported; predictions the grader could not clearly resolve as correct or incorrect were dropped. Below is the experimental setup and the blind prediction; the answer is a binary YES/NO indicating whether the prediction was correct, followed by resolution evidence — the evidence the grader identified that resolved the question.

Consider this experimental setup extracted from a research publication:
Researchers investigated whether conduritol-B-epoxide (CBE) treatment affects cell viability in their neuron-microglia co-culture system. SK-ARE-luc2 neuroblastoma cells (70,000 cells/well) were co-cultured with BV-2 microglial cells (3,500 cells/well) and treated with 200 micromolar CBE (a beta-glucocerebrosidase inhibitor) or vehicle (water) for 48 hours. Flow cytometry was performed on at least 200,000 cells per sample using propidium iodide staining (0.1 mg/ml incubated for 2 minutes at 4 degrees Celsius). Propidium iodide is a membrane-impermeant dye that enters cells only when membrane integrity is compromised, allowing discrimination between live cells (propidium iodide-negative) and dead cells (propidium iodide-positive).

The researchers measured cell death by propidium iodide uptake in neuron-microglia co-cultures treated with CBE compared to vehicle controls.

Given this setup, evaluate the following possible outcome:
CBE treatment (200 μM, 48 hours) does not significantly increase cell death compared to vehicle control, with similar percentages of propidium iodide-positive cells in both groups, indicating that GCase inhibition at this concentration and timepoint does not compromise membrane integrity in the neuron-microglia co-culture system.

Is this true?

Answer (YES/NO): YES